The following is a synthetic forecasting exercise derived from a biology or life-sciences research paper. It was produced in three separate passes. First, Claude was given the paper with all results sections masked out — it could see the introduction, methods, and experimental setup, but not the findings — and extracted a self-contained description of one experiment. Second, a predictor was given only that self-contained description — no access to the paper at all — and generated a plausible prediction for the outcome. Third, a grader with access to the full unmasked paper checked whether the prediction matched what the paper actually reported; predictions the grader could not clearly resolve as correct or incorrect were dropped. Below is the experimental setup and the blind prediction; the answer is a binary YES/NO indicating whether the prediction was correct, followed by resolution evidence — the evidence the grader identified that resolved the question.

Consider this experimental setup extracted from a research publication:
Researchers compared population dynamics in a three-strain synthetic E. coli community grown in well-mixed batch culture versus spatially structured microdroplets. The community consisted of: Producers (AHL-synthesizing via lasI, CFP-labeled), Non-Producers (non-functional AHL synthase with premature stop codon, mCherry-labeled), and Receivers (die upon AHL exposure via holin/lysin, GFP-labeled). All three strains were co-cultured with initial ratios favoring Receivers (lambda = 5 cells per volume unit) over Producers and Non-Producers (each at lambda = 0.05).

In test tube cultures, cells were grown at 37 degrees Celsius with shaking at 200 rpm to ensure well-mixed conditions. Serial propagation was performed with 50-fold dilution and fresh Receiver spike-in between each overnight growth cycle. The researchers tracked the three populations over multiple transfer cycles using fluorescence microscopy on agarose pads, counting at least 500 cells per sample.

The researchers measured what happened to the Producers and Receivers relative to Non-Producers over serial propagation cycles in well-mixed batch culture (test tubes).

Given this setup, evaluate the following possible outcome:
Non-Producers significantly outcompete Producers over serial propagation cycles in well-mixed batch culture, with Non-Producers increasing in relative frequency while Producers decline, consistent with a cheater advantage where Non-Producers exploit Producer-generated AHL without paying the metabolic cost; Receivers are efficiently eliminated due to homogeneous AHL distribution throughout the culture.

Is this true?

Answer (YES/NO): YES